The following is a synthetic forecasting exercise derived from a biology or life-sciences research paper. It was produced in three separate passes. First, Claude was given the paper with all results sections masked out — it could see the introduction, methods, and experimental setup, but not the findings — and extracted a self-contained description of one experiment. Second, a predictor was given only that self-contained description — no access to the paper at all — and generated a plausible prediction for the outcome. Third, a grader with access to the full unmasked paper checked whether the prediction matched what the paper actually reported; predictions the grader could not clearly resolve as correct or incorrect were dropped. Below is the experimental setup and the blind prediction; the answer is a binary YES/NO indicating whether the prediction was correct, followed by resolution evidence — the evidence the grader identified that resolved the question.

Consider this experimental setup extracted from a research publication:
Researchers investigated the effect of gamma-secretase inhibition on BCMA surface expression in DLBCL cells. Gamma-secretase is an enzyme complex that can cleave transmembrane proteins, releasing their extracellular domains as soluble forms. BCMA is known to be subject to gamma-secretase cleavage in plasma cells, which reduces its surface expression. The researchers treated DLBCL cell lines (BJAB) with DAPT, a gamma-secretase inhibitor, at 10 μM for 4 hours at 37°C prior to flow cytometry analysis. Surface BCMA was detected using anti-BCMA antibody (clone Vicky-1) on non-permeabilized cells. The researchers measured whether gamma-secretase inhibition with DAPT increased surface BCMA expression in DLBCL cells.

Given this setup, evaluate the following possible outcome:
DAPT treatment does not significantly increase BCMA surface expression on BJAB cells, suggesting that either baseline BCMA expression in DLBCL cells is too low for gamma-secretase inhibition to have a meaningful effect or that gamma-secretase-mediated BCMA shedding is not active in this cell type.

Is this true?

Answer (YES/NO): YES